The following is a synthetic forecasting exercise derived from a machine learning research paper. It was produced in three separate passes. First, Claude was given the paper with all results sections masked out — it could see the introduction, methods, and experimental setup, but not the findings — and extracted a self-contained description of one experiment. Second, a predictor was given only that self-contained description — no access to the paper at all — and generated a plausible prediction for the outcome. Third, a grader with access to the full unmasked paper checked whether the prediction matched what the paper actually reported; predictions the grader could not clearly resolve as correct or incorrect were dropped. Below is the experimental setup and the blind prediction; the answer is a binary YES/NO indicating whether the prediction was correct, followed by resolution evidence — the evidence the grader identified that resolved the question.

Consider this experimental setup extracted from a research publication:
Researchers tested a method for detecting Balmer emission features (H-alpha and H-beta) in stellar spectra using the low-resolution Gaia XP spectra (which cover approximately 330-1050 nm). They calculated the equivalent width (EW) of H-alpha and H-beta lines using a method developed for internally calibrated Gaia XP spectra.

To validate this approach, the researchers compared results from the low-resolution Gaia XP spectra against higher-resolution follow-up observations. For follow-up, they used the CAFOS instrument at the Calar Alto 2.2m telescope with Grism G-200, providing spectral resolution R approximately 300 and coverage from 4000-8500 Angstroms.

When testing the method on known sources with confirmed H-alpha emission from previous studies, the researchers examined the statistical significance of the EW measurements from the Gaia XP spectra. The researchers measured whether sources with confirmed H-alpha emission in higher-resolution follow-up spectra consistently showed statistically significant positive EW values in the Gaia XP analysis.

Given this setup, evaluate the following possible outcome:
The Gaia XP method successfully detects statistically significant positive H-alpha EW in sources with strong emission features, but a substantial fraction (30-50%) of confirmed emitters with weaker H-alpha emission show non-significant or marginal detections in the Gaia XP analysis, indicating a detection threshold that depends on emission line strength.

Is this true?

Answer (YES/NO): NO